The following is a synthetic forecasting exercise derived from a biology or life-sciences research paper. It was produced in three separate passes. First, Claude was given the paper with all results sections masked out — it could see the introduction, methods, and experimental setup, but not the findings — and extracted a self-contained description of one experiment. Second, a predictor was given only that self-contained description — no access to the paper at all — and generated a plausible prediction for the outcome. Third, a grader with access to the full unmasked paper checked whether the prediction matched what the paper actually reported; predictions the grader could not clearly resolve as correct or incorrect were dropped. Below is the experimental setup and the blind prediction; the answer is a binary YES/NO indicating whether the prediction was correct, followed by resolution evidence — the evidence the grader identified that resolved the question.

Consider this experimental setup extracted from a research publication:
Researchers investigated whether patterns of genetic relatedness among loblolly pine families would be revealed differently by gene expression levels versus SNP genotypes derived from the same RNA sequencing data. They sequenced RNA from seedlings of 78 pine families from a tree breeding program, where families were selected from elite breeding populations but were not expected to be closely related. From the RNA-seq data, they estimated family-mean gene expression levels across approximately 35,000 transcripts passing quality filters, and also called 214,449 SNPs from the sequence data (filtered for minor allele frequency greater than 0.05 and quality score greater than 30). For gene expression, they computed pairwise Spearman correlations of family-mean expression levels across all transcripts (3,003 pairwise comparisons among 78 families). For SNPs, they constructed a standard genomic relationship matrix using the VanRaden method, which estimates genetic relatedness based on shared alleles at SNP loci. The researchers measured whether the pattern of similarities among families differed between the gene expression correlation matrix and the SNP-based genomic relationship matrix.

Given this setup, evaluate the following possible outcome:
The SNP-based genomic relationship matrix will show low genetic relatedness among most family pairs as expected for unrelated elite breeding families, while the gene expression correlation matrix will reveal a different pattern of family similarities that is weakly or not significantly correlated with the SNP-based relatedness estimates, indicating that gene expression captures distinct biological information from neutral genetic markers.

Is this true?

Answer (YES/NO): YES